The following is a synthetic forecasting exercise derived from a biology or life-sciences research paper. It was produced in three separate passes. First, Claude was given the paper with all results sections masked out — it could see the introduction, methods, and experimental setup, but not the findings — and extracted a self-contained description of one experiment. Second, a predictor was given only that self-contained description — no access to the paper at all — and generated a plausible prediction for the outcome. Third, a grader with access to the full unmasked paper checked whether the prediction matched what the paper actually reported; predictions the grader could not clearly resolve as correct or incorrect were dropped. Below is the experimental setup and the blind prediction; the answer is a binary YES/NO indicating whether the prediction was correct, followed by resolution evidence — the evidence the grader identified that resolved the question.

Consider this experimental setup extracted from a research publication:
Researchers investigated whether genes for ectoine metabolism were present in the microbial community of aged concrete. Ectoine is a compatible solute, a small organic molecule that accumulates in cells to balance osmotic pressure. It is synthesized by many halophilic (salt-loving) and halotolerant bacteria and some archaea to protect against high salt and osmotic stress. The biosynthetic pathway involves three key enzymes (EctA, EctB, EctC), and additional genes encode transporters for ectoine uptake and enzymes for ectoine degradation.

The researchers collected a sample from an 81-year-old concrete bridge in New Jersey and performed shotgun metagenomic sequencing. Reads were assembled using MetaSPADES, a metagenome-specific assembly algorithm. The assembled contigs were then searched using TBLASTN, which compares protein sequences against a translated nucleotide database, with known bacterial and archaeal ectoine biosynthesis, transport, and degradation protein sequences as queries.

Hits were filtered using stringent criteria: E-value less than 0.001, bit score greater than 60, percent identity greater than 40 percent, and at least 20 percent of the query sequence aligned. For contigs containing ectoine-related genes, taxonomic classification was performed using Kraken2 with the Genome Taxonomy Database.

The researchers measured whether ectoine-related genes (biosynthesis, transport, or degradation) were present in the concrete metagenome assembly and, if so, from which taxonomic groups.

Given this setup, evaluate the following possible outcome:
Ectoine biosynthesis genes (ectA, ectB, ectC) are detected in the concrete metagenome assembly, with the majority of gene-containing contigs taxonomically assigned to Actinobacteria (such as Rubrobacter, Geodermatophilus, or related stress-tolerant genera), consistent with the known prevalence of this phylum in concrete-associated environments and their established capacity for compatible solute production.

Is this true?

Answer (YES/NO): NO